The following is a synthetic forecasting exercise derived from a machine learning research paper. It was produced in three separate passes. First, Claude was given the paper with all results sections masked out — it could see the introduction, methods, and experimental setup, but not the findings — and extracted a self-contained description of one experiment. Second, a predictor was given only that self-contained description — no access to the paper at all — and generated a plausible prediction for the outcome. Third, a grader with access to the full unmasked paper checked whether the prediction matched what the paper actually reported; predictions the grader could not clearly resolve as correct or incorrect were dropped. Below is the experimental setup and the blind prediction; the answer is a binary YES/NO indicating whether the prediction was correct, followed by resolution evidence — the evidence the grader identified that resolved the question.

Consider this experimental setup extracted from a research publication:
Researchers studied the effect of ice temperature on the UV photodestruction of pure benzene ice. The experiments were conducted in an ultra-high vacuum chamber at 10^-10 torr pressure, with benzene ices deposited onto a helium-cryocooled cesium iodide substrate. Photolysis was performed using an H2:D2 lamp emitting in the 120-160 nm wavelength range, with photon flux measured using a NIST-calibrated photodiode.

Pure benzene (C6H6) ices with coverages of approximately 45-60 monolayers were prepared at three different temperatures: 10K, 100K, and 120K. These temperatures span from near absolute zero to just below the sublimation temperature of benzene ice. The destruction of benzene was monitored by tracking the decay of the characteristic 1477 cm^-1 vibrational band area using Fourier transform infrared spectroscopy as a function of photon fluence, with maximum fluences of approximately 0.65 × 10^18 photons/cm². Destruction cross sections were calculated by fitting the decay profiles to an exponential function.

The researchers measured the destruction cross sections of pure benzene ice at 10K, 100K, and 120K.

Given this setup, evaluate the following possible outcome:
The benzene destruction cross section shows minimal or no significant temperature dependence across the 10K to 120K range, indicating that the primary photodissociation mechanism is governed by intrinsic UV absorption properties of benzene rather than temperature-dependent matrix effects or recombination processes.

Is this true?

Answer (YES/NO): NO